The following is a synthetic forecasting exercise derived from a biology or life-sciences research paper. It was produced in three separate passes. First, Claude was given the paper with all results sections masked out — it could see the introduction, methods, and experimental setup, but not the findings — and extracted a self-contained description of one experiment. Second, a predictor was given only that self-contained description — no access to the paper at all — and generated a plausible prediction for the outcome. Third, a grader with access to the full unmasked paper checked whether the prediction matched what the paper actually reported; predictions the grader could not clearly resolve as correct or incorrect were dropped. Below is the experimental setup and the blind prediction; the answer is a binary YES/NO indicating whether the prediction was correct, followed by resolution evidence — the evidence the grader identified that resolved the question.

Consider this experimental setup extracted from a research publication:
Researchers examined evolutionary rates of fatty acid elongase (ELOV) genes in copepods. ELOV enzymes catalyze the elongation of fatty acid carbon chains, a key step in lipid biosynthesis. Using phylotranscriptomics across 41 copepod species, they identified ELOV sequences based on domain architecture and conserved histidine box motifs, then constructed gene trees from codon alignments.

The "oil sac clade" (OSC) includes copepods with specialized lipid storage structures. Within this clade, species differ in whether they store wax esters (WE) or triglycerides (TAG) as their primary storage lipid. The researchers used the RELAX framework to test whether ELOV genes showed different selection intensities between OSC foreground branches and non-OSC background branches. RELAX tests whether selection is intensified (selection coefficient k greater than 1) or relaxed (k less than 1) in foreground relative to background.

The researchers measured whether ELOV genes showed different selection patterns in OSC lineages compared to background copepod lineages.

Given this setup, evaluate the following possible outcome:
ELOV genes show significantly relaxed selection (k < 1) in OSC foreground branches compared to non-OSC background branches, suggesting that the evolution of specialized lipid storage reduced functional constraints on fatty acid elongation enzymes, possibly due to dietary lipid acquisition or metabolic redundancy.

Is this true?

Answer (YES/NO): YES